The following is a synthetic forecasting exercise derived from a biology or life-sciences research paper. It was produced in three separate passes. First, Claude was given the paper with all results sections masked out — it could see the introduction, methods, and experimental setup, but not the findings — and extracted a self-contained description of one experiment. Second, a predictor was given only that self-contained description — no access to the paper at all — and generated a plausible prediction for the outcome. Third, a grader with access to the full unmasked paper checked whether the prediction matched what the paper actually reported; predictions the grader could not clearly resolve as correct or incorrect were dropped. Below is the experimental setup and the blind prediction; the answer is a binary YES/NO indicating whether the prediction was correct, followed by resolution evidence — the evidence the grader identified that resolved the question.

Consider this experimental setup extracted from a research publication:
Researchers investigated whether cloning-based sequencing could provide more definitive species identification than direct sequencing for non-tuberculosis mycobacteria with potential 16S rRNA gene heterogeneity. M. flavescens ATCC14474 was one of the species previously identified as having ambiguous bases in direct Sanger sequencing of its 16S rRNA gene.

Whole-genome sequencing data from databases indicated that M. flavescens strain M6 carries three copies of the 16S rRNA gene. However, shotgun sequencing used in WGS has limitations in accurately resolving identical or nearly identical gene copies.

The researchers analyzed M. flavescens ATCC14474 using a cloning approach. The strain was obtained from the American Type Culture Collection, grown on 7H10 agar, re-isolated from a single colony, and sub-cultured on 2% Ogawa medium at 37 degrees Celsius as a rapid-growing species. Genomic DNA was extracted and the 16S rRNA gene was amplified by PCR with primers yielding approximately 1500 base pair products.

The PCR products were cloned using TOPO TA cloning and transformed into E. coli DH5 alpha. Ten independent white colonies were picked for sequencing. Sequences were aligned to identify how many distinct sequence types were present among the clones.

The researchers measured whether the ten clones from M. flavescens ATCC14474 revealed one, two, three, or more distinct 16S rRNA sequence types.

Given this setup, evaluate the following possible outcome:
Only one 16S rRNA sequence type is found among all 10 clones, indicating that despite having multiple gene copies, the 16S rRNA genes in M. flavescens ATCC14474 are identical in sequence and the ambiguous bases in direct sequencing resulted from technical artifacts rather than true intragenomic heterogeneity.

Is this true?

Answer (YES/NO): NO